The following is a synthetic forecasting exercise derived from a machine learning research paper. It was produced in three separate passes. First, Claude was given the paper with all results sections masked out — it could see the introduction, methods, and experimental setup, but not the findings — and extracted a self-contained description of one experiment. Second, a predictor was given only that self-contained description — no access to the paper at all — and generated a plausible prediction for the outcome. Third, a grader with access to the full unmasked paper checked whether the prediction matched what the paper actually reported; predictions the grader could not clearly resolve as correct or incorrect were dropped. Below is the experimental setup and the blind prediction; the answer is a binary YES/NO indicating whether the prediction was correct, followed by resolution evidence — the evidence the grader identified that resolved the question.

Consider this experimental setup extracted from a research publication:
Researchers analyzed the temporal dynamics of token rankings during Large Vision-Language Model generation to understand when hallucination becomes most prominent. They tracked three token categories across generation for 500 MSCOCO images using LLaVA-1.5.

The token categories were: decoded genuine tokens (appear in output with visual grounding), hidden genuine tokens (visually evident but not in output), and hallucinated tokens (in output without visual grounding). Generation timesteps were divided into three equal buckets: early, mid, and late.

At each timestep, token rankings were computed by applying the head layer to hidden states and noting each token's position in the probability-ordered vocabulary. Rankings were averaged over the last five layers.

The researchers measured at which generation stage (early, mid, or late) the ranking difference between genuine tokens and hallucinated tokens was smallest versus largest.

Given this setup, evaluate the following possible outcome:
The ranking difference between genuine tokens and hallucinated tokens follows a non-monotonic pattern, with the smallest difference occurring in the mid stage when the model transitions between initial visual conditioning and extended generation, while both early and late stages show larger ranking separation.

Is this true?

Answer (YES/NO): NO